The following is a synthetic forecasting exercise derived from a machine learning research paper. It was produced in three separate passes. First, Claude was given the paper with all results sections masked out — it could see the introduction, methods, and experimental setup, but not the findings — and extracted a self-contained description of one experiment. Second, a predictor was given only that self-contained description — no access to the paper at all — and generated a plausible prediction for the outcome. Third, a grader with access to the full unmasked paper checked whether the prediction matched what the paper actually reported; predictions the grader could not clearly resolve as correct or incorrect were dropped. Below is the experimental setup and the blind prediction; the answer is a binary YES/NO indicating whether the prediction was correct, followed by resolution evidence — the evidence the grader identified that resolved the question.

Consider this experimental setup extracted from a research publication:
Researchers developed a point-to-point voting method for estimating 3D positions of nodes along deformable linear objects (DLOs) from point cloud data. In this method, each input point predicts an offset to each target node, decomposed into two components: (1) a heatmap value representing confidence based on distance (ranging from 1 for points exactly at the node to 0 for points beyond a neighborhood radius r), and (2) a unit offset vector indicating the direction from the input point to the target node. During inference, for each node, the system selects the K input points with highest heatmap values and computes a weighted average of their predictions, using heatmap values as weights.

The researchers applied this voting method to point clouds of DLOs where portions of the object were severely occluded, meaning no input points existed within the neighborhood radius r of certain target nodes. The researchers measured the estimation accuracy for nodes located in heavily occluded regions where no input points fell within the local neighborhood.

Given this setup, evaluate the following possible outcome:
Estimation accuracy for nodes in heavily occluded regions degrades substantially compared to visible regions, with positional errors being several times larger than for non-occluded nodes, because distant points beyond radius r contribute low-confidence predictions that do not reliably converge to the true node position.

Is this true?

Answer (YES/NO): YES